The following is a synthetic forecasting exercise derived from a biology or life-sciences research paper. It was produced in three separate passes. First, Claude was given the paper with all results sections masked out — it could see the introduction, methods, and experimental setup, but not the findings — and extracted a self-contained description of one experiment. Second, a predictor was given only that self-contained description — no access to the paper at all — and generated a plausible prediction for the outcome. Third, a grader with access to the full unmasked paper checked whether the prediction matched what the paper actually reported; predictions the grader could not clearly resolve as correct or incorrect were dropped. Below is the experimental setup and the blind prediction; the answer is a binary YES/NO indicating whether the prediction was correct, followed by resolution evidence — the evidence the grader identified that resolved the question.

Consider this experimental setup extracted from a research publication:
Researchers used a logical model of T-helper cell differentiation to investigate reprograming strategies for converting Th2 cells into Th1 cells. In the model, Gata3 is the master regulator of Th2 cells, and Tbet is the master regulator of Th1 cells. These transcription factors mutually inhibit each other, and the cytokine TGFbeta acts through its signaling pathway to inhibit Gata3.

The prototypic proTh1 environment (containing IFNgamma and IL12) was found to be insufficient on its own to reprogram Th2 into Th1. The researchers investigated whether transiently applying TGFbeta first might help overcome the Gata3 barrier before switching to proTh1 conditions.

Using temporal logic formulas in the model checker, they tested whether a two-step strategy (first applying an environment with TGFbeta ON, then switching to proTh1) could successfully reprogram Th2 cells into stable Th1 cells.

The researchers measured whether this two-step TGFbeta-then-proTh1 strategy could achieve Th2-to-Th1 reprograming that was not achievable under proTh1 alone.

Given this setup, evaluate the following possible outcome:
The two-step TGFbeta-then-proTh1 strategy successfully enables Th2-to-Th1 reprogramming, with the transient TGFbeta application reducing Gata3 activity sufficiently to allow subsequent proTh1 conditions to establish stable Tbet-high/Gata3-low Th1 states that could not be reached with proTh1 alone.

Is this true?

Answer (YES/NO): YES